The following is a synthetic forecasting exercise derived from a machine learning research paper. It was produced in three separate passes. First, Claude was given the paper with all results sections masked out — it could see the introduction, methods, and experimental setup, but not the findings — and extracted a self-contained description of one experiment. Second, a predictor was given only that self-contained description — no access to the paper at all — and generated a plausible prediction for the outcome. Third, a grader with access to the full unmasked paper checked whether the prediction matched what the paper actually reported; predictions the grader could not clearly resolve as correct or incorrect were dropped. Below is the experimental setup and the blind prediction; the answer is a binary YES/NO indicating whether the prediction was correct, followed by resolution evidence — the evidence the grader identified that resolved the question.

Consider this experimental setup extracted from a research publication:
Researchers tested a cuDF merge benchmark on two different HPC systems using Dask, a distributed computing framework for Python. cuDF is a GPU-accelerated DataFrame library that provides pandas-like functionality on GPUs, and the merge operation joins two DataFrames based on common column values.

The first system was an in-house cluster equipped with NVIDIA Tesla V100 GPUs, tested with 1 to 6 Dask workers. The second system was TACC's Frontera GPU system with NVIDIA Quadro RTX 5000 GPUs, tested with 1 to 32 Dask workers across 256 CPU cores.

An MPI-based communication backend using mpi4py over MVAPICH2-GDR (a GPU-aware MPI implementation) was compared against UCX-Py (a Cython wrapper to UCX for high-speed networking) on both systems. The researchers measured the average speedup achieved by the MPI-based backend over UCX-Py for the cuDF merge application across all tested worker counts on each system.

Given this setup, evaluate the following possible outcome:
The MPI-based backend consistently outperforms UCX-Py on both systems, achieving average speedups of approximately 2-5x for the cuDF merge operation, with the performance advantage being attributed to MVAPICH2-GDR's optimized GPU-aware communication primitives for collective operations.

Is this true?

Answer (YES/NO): NO